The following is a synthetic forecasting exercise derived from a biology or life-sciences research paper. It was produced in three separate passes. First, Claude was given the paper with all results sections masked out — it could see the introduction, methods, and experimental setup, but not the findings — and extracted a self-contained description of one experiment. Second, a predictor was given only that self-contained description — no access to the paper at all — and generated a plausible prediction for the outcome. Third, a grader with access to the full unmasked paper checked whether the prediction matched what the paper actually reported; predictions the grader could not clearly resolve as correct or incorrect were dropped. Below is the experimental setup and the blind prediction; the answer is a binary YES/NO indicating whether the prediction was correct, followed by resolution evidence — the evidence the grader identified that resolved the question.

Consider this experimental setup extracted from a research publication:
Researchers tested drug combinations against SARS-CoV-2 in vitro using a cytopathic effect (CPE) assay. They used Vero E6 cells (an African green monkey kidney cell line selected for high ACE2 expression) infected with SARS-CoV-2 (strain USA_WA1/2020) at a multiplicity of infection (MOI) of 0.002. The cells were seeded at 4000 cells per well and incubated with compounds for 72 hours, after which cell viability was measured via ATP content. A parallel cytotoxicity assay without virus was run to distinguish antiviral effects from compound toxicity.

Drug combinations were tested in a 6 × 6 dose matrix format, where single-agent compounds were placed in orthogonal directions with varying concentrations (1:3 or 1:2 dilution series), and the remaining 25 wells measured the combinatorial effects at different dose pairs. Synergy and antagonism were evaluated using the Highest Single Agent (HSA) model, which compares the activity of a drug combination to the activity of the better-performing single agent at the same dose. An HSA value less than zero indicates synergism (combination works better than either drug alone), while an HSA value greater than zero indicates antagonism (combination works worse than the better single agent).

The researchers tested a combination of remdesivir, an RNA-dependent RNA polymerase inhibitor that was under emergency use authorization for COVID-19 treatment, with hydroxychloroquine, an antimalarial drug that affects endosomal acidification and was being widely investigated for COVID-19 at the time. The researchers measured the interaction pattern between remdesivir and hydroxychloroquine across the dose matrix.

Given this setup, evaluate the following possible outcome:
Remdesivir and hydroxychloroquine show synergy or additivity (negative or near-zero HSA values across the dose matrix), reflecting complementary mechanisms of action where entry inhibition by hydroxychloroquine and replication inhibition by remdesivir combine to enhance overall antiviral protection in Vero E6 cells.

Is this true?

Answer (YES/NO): NO